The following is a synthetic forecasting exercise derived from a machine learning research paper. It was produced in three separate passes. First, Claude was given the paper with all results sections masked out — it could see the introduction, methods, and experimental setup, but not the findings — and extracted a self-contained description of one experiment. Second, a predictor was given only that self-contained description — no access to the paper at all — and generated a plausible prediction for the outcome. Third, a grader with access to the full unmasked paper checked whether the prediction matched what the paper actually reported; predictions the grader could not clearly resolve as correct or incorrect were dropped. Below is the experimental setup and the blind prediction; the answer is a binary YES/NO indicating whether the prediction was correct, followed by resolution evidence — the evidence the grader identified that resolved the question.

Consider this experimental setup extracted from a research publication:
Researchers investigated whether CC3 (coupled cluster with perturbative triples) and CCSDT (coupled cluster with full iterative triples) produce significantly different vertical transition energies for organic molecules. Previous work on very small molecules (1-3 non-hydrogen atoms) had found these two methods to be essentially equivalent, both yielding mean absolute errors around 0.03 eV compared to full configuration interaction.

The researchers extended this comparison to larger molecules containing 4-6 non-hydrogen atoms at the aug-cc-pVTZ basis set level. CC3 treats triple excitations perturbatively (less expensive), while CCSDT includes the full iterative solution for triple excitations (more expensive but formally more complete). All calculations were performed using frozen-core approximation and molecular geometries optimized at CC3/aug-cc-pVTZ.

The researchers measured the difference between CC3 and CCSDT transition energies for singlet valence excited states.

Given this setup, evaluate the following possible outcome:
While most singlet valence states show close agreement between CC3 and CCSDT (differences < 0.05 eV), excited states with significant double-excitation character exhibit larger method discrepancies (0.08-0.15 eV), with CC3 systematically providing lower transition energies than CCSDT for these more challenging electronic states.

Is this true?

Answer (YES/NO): NO